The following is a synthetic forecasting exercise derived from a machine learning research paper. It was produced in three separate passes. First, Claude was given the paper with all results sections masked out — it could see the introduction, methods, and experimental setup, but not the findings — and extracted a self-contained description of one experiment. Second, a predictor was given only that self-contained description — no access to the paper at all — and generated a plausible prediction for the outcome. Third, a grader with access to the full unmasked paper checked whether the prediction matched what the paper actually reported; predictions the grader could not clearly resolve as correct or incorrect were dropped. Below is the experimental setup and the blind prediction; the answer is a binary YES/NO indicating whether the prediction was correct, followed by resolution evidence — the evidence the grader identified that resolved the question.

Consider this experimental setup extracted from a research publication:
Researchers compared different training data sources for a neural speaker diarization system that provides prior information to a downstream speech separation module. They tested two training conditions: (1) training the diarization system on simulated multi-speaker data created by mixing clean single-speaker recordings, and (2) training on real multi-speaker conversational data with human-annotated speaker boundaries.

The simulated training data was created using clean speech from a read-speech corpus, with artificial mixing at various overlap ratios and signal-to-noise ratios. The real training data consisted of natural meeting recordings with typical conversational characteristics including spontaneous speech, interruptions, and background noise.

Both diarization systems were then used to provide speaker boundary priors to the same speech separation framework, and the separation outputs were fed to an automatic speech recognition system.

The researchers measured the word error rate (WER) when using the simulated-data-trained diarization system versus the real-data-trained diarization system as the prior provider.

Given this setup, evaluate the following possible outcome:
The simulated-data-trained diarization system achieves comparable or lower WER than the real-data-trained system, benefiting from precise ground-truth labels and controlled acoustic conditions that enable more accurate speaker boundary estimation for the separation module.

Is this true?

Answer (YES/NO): NO